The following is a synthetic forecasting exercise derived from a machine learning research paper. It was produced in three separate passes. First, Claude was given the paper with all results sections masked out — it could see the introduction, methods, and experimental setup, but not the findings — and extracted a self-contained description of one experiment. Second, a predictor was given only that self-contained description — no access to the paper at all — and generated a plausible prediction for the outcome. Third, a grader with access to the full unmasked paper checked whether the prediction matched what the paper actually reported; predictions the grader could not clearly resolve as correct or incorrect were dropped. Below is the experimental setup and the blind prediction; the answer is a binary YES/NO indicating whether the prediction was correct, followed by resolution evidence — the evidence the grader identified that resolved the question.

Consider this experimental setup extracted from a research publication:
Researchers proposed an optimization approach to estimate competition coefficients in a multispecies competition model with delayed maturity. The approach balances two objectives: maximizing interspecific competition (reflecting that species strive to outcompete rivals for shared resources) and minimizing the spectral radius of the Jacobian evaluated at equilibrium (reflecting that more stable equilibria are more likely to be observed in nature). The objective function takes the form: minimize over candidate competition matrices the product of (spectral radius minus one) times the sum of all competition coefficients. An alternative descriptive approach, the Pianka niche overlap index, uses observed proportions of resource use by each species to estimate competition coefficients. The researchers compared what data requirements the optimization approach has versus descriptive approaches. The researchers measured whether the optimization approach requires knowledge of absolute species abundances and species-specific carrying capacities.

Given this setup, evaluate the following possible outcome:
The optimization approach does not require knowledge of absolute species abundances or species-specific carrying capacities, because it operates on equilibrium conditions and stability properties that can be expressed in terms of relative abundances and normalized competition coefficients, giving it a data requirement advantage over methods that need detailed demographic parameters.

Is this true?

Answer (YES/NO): YES